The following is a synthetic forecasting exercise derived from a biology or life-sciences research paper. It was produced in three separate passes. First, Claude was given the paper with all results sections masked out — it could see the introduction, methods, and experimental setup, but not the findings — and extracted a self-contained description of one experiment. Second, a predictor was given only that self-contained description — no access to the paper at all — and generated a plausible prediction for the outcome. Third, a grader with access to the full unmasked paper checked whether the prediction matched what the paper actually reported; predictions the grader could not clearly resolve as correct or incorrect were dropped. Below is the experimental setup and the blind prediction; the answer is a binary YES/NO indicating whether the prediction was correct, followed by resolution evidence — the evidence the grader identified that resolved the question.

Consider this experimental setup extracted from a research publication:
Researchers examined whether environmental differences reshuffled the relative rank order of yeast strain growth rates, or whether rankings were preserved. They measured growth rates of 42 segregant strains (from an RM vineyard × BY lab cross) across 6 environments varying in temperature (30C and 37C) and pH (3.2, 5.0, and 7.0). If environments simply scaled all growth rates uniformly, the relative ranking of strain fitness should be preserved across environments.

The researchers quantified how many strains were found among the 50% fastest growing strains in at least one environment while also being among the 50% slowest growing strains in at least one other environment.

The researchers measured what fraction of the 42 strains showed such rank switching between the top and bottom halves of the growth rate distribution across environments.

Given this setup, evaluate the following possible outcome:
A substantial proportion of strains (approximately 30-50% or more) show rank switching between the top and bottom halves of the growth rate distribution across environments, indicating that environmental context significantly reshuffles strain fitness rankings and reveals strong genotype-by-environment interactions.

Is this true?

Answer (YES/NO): YES